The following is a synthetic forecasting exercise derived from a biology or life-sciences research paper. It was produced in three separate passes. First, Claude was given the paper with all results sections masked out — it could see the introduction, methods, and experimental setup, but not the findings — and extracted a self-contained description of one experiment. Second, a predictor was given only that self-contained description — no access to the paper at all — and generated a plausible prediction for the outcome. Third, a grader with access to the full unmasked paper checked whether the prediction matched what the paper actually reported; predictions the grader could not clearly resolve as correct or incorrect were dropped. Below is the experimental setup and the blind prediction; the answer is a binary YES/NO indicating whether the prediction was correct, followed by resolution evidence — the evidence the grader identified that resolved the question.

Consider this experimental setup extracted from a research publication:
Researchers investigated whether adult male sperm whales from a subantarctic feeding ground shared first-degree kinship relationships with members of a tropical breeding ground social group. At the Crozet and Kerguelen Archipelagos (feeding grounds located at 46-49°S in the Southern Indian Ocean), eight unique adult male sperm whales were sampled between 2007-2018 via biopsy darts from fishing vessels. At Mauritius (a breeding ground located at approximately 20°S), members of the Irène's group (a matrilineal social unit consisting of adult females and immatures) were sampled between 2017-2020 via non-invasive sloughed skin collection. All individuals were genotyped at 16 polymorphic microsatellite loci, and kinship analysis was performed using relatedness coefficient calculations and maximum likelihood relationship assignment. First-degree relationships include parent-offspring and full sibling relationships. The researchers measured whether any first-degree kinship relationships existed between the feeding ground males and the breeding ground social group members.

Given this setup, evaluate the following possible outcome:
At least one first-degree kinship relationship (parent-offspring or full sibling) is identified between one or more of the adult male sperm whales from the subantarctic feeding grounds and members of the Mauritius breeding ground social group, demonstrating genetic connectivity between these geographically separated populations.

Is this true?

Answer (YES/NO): NO